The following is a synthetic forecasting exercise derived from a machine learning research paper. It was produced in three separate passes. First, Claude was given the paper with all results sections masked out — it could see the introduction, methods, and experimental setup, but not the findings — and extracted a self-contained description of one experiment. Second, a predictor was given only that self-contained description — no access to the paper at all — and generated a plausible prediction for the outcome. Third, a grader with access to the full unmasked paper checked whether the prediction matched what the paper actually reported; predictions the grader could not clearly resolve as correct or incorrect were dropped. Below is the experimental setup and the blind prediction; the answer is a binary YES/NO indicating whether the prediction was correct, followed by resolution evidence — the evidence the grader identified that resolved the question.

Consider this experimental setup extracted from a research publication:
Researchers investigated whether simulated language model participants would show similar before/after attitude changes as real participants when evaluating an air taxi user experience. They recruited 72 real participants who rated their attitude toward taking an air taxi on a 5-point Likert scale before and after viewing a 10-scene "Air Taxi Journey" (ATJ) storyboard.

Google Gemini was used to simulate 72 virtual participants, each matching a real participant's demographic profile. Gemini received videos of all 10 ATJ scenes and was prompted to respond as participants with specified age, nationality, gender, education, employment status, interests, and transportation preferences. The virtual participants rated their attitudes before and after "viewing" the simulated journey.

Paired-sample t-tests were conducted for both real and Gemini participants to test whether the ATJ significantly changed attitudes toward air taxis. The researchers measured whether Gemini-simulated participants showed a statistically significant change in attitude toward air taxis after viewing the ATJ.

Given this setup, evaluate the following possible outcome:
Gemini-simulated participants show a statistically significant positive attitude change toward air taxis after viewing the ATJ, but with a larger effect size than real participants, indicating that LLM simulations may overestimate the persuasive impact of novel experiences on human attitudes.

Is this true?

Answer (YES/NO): NO